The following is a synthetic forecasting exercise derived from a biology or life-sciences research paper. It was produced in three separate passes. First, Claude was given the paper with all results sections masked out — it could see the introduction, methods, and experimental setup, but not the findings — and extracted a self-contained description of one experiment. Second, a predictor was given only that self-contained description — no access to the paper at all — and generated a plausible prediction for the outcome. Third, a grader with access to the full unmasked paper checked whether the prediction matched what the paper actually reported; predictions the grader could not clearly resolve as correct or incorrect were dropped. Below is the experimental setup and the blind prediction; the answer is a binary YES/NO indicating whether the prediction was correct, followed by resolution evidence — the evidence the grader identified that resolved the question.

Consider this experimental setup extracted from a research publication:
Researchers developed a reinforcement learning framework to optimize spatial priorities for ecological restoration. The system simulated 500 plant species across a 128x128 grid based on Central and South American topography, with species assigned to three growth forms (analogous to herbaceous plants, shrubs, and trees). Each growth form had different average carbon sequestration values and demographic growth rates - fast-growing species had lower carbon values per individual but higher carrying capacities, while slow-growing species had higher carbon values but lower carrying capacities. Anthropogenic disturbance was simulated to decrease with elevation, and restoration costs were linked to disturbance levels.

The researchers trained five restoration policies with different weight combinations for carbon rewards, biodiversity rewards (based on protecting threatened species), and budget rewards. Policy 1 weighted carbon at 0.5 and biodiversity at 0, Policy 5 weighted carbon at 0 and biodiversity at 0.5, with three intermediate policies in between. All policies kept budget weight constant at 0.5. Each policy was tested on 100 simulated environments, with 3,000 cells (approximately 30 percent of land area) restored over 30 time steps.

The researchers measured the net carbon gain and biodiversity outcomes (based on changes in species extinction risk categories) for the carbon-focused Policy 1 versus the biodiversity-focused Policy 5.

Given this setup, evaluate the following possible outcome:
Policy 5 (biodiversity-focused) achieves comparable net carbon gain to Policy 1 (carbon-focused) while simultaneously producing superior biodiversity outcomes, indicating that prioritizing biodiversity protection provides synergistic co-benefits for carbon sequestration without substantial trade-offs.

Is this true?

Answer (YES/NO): NO